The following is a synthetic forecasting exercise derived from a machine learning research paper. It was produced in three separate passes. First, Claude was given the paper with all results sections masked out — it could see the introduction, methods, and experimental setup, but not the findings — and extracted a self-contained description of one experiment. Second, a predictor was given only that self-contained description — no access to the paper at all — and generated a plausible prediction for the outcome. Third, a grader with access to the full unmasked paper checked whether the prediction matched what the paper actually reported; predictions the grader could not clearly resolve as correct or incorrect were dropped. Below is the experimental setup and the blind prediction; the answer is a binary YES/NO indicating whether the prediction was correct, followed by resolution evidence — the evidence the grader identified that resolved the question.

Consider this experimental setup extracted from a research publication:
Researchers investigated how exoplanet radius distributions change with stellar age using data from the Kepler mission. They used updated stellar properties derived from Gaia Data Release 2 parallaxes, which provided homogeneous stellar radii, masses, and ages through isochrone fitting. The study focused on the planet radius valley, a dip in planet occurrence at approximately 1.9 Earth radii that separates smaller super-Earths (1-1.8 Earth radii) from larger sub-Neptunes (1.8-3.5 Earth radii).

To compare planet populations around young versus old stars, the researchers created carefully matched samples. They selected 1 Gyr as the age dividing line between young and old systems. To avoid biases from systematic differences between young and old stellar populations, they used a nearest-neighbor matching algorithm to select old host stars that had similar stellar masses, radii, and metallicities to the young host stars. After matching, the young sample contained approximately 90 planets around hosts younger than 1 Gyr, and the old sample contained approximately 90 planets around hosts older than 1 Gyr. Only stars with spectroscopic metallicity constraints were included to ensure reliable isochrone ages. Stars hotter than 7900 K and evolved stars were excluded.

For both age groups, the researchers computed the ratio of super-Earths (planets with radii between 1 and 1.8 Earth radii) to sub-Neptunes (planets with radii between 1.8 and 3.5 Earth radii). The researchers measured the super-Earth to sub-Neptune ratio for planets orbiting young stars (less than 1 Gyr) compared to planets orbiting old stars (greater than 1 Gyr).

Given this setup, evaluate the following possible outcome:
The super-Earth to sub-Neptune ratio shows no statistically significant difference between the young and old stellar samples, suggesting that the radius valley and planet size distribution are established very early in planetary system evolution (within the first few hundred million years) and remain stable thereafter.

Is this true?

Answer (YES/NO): NO